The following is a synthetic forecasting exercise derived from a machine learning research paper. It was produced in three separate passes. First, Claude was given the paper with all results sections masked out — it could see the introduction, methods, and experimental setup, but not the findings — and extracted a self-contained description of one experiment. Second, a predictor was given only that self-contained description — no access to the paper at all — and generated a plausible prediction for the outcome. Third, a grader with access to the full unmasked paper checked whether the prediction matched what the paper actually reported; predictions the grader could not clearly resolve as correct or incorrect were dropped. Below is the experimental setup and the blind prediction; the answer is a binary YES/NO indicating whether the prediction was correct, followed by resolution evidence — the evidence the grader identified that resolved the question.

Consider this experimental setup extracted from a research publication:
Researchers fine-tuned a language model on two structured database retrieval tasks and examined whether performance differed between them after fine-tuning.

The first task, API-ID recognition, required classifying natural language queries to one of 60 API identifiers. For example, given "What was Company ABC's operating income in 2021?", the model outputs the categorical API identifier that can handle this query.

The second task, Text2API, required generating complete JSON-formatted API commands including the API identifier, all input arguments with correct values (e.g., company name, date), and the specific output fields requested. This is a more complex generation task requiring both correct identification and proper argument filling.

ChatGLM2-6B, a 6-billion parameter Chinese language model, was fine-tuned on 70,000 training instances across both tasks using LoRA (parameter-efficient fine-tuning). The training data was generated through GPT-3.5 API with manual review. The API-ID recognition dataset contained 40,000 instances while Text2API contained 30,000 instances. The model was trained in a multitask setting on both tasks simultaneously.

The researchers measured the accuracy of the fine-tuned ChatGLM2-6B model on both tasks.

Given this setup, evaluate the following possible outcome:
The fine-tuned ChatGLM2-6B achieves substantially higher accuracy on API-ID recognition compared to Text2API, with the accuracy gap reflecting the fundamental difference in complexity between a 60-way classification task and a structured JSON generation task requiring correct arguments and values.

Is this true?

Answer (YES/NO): NO